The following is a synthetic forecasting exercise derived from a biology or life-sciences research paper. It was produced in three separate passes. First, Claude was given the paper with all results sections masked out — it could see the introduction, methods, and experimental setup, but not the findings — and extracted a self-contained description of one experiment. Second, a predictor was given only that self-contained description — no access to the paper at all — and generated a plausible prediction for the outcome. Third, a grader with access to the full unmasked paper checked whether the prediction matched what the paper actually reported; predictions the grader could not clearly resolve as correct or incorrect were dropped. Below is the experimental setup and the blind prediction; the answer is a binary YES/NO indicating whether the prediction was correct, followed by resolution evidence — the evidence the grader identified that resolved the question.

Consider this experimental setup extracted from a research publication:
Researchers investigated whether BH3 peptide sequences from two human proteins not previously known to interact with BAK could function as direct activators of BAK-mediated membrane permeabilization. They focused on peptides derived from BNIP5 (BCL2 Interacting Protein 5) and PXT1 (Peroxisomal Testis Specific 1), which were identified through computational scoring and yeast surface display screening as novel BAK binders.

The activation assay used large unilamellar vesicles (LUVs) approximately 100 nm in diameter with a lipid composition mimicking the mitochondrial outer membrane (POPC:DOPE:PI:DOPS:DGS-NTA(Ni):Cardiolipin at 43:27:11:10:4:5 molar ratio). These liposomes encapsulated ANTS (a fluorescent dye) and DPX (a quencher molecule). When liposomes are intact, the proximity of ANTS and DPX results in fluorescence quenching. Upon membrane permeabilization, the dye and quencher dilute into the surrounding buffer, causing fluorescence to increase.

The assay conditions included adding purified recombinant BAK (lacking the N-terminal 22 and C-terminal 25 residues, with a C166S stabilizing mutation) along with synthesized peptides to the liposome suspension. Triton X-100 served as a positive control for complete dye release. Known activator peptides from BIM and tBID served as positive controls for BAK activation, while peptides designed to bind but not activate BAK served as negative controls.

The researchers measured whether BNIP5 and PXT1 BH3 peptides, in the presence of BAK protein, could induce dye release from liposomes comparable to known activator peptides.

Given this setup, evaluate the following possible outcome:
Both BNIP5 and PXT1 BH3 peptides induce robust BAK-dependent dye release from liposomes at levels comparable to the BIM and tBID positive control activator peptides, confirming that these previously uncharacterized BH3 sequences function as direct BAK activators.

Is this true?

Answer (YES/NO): NO